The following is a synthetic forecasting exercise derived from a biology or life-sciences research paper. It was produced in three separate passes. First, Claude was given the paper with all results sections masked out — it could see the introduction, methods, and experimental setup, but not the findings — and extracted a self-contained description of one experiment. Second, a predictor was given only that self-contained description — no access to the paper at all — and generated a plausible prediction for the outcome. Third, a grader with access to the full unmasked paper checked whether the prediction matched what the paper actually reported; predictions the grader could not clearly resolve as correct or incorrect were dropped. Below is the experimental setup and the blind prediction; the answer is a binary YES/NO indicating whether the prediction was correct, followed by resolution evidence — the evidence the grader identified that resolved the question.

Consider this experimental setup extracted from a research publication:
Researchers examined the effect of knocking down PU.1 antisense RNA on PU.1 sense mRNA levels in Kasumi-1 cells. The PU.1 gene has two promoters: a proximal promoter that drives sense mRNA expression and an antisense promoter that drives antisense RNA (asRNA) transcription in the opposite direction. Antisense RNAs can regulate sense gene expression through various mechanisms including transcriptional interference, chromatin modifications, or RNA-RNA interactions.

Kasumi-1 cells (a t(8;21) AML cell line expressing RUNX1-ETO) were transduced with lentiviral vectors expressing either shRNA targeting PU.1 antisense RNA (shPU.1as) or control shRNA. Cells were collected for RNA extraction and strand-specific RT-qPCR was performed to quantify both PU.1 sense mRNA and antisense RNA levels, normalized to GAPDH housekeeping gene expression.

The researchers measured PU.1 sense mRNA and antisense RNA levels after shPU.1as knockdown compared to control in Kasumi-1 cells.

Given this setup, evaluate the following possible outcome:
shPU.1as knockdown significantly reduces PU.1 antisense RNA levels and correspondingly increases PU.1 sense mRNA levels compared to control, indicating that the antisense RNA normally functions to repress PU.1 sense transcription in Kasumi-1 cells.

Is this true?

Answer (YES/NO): YES